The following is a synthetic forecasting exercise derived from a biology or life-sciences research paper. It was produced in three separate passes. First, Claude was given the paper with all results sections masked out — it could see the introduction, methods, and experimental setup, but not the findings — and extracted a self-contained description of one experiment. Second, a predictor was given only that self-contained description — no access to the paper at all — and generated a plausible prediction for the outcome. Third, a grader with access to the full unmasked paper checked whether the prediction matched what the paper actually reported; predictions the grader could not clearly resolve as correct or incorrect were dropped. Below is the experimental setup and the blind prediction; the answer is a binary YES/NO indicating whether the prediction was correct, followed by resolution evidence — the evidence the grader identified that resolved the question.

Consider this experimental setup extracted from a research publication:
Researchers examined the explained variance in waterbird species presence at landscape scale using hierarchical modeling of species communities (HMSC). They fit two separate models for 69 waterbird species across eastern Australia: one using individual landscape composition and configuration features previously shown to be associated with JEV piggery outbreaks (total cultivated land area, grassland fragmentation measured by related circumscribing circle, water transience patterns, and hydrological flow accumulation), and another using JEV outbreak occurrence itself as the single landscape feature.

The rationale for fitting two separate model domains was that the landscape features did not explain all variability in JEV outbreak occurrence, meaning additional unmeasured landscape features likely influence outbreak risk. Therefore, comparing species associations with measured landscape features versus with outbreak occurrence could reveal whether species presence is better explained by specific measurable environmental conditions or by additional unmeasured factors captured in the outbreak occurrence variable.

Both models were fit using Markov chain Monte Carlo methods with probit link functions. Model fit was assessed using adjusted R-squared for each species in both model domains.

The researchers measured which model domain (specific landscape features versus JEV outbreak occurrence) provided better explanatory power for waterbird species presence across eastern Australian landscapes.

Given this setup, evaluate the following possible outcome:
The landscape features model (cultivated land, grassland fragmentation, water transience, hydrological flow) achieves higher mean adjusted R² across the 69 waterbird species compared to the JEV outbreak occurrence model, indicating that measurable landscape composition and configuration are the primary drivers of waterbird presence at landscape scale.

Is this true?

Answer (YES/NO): NO